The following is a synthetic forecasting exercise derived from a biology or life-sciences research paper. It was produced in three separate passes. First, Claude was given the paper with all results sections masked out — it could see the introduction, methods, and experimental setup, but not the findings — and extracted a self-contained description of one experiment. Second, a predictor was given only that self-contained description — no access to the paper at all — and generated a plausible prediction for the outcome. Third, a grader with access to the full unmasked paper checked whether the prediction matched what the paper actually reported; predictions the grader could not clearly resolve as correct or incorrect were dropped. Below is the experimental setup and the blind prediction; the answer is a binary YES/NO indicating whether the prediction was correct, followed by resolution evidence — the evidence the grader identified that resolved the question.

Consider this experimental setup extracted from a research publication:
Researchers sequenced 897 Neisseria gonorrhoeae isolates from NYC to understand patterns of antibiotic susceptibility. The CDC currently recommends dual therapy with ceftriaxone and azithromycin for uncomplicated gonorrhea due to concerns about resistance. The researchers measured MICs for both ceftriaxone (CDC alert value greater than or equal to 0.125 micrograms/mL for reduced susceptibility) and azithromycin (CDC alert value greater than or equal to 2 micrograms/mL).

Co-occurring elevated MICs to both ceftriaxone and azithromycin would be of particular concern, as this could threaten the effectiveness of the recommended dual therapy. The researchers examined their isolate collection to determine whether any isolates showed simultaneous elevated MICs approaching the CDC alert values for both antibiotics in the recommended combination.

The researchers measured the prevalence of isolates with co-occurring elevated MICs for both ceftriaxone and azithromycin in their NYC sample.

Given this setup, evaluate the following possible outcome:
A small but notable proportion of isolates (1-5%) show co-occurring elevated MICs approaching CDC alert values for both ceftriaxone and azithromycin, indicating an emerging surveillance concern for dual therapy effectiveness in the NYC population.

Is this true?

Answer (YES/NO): NO